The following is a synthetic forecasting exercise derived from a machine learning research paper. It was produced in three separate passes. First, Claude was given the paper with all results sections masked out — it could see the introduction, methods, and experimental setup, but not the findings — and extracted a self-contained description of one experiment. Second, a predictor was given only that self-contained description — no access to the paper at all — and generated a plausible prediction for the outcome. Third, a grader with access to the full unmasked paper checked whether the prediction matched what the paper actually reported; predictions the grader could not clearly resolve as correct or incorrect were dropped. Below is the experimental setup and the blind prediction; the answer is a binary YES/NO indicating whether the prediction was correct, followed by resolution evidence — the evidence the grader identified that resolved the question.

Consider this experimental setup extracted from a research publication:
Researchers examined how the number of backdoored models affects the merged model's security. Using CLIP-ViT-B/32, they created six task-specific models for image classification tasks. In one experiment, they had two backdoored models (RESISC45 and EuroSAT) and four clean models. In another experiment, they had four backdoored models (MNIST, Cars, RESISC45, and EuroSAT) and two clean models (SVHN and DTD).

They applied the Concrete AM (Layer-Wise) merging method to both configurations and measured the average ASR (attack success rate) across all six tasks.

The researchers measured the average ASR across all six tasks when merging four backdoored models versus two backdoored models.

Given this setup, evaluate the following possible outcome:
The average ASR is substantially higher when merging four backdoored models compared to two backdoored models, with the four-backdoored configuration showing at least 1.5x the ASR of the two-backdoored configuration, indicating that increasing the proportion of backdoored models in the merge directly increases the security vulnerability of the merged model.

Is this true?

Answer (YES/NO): NO